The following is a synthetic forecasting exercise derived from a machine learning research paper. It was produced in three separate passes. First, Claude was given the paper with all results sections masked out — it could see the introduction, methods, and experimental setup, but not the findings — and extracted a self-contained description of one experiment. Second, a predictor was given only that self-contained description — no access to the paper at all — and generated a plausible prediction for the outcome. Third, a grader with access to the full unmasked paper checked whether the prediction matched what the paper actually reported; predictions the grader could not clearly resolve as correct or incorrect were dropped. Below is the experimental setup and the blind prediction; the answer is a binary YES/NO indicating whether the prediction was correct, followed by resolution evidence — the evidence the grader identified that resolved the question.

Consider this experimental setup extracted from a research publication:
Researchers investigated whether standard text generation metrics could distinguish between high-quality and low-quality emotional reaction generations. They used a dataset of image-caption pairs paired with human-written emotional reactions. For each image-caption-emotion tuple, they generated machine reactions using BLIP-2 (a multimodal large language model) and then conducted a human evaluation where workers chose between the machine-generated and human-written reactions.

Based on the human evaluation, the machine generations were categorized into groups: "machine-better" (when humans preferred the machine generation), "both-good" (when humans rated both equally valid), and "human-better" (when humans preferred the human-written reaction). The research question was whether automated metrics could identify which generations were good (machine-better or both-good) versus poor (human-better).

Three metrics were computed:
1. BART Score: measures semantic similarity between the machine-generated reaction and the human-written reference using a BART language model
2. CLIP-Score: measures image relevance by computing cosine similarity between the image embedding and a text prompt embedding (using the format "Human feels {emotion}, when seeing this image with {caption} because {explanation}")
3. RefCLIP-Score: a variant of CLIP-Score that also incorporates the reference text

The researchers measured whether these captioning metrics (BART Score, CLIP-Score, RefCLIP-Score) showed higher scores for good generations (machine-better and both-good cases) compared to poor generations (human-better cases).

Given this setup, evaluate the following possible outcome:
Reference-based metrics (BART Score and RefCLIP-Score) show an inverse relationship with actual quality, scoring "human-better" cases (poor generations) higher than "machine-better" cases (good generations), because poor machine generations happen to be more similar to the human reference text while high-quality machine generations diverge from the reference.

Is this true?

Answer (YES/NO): NO